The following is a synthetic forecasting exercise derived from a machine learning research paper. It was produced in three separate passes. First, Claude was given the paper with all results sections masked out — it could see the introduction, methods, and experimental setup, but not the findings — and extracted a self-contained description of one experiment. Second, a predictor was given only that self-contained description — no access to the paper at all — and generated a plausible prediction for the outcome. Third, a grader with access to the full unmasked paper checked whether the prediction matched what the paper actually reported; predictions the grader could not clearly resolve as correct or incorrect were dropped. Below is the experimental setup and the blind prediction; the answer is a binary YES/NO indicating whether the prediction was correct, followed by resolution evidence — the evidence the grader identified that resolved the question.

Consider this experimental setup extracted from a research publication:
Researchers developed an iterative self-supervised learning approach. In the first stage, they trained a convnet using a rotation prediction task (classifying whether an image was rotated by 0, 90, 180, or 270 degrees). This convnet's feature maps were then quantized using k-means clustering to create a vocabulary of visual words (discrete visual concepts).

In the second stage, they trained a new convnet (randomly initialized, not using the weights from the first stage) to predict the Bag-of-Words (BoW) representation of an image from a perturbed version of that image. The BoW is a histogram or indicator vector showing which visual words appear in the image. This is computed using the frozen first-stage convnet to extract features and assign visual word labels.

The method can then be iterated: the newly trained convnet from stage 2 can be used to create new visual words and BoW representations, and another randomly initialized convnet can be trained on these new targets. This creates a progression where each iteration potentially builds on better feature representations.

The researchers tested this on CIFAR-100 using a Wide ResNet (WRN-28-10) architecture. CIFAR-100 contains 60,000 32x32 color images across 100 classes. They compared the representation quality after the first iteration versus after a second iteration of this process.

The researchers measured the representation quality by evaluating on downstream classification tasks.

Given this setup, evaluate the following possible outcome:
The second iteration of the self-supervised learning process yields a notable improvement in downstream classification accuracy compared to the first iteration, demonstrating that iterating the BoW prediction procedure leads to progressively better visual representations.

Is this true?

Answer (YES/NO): YES